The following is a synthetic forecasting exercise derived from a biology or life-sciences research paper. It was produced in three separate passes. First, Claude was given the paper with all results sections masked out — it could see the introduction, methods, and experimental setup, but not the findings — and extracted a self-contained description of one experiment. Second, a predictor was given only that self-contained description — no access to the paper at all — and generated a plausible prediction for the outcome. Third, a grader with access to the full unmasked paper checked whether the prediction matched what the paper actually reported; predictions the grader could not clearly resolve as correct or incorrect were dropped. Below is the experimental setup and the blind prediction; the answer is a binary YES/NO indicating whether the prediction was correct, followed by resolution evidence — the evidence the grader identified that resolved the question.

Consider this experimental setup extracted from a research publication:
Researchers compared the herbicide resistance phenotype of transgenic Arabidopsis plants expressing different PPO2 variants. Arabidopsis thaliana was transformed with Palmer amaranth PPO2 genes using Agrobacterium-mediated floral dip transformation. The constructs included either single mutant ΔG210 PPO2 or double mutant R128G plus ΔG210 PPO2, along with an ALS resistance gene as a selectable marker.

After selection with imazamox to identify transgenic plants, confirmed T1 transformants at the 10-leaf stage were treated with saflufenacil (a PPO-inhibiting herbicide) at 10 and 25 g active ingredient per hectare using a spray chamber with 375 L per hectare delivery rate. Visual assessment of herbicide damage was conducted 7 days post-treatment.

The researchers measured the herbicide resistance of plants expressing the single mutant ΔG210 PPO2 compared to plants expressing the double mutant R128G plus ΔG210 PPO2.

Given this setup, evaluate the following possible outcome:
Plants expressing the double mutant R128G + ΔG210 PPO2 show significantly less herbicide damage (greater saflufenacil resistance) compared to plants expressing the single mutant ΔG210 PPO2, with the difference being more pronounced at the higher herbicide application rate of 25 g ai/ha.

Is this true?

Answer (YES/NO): NO